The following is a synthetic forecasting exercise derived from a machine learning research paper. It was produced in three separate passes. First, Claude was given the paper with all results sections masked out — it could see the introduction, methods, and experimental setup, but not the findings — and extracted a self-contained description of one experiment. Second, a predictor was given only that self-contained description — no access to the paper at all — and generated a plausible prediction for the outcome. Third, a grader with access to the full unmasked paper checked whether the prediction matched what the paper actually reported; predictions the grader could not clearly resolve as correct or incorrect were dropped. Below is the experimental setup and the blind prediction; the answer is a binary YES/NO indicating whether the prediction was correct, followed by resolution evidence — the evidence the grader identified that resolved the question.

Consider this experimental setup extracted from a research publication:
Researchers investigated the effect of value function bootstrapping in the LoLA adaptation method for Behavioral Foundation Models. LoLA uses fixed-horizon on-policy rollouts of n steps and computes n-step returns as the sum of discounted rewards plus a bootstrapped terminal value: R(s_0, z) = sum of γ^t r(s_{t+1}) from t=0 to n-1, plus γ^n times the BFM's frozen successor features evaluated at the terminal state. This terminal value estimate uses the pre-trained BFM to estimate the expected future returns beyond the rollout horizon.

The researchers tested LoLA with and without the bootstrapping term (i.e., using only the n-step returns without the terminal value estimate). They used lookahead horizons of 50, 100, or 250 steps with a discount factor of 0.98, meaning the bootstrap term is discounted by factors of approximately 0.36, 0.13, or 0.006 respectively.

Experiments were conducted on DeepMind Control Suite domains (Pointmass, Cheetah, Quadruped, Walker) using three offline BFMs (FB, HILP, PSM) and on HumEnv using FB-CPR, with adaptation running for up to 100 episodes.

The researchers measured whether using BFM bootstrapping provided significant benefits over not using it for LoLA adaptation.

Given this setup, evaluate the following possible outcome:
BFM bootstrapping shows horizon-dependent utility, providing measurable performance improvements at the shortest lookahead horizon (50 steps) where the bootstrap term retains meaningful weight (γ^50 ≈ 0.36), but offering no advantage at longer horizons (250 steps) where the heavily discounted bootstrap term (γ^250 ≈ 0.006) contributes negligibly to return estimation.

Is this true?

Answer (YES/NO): NO